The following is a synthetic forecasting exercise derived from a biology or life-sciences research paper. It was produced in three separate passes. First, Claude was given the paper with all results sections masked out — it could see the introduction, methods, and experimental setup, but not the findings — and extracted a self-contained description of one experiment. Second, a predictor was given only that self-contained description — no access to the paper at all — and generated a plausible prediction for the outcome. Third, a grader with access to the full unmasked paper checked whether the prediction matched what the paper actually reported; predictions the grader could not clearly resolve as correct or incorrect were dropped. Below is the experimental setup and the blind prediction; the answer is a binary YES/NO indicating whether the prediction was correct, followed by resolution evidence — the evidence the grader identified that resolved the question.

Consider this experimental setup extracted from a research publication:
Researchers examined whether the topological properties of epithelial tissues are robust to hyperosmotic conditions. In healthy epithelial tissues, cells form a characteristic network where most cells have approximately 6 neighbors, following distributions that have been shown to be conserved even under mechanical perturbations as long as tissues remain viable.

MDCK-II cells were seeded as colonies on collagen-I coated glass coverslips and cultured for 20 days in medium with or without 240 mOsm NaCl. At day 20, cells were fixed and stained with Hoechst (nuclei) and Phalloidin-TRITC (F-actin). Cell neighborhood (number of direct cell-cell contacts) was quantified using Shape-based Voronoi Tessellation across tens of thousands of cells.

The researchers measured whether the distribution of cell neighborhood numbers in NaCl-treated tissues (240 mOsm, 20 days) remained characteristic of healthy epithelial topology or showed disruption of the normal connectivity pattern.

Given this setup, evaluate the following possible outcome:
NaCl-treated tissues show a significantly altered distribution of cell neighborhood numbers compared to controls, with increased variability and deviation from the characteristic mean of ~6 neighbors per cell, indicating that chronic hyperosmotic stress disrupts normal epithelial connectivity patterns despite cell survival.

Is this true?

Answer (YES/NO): NO